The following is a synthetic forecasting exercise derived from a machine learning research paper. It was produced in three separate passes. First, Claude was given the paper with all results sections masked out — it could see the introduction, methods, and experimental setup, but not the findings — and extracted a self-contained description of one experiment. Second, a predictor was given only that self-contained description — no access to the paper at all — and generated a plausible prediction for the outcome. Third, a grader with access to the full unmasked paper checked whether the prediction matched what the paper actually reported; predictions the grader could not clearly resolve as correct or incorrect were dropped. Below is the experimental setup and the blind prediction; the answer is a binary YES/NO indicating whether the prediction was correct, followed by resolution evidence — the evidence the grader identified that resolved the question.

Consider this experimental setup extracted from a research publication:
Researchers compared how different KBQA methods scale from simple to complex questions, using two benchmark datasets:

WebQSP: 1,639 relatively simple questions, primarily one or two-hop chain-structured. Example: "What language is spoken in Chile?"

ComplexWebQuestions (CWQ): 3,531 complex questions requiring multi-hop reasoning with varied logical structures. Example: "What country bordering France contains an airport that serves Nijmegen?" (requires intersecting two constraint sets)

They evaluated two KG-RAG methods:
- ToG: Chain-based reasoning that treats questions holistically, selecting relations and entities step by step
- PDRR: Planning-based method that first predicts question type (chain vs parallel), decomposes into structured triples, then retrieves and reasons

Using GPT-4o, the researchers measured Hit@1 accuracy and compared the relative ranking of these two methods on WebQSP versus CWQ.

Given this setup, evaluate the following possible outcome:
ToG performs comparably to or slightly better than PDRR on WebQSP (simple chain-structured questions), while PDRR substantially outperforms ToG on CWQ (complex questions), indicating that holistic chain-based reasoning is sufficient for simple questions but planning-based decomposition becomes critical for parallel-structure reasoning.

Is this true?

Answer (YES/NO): YES